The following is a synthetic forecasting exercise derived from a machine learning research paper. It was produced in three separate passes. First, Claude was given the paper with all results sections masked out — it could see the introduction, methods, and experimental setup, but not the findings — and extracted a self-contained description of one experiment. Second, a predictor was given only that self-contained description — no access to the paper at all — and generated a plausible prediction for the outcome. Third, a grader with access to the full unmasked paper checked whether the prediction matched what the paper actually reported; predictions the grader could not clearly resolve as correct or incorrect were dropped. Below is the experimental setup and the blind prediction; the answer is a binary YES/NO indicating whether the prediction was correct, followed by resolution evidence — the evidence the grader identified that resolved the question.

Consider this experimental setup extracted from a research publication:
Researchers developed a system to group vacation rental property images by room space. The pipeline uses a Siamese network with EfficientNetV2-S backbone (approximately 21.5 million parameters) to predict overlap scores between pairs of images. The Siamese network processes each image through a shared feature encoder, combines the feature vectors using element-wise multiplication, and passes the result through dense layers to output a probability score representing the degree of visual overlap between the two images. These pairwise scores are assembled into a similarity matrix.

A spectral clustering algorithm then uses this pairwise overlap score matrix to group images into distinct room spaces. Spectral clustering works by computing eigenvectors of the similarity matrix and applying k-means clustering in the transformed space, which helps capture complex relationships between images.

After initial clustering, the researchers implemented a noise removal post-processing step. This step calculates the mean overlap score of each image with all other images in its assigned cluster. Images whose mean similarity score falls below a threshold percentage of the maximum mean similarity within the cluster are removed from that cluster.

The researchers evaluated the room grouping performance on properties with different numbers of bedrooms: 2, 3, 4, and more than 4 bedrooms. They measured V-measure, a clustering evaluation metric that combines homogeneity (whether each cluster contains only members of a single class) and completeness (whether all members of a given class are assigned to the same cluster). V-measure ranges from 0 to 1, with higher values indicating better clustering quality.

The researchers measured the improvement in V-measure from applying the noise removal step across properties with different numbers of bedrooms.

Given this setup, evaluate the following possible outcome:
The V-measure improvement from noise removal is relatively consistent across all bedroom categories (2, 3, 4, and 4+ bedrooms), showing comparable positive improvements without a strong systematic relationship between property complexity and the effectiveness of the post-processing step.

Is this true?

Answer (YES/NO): NO